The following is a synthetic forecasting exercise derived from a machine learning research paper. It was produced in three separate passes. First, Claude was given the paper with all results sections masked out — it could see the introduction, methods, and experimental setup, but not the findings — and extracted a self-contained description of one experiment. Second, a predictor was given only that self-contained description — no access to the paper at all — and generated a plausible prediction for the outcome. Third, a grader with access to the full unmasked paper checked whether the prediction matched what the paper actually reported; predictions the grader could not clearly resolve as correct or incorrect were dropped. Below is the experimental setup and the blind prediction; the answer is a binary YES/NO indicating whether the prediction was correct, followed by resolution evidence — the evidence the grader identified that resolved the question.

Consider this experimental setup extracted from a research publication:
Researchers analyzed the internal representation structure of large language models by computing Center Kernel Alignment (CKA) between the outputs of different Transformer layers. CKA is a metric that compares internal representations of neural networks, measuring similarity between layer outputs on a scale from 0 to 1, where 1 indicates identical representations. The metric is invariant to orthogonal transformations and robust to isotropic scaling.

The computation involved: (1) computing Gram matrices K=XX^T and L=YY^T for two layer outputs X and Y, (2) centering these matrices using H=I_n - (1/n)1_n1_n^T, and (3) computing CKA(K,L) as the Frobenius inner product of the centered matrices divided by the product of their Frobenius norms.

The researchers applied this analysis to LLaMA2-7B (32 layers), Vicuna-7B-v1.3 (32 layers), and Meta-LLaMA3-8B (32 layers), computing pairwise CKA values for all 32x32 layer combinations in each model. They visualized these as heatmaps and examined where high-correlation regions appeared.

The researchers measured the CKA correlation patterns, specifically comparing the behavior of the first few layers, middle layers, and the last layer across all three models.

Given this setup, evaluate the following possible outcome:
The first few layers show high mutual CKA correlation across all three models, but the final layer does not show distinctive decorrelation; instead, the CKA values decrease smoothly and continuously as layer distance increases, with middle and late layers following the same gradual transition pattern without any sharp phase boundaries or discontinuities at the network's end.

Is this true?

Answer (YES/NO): NO